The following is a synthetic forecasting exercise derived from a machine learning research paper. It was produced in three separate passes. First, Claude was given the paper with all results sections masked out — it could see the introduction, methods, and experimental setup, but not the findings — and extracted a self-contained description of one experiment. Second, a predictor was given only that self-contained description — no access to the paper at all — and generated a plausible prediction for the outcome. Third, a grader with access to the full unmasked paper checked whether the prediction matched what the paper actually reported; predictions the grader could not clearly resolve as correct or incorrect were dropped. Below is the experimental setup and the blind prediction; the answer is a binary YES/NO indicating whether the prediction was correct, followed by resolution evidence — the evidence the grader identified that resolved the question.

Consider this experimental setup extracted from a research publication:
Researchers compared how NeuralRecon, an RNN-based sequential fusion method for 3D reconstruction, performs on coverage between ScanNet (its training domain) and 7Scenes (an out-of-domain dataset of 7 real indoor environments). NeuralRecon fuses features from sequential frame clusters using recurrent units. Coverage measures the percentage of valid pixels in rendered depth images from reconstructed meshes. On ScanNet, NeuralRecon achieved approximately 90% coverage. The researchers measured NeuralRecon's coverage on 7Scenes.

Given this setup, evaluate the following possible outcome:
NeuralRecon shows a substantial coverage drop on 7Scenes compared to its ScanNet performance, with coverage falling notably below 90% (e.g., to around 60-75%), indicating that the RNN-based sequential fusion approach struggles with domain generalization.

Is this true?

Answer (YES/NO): YES